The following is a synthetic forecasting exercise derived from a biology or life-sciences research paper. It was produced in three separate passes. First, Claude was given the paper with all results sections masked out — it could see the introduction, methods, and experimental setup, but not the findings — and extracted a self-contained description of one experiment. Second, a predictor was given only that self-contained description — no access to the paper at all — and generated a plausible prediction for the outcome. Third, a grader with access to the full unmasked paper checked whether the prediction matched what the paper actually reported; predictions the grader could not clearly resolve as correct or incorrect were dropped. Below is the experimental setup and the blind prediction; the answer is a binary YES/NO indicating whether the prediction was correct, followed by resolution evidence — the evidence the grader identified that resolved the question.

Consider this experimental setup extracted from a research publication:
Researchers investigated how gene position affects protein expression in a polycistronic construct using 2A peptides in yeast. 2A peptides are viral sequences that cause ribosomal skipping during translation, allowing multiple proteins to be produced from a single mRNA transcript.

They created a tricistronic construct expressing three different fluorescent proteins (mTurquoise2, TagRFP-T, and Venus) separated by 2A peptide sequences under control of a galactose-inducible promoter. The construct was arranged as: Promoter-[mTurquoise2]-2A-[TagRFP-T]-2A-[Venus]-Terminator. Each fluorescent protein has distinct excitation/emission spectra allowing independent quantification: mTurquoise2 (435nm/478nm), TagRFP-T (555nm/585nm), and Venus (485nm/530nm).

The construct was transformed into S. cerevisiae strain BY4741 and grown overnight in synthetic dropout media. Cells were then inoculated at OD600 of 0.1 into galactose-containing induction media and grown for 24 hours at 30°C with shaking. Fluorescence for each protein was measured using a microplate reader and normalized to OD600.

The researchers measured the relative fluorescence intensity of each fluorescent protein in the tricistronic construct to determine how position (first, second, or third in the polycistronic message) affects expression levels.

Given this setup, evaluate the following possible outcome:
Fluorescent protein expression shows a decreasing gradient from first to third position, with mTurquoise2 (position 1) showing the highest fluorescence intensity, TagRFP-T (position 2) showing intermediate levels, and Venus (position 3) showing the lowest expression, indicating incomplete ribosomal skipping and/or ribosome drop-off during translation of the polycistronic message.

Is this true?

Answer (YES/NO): YES